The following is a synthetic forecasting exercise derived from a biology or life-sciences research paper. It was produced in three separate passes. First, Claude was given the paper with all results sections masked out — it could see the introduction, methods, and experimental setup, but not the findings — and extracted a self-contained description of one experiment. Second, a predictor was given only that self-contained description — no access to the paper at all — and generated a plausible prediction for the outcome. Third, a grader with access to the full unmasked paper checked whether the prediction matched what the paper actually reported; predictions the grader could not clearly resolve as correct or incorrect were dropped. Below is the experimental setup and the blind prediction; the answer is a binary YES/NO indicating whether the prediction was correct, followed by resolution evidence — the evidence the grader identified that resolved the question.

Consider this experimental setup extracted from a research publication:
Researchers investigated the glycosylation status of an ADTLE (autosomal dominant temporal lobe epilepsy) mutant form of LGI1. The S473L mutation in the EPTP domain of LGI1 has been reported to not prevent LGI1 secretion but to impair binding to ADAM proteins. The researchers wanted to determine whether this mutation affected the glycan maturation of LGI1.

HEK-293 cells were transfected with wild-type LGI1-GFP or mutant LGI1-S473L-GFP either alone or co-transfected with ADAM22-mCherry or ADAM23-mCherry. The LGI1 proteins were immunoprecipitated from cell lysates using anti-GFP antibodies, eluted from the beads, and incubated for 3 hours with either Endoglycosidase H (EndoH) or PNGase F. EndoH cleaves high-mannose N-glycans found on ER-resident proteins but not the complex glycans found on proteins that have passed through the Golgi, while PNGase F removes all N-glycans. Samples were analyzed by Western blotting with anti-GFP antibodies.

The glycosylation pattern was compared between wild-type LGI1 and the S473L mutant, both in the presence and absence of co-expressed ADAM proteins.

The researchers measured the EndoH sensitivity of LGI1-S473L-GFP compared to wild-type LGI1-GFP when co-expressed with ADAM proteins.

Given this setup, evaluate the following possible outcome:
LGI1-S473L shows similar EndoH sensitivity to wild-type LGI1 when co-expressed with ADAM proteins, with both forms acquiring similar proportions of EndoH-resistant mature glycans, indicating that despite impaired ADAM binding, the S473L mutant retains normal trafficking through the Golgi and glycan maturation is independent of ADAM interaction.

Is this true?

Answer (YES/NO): NO